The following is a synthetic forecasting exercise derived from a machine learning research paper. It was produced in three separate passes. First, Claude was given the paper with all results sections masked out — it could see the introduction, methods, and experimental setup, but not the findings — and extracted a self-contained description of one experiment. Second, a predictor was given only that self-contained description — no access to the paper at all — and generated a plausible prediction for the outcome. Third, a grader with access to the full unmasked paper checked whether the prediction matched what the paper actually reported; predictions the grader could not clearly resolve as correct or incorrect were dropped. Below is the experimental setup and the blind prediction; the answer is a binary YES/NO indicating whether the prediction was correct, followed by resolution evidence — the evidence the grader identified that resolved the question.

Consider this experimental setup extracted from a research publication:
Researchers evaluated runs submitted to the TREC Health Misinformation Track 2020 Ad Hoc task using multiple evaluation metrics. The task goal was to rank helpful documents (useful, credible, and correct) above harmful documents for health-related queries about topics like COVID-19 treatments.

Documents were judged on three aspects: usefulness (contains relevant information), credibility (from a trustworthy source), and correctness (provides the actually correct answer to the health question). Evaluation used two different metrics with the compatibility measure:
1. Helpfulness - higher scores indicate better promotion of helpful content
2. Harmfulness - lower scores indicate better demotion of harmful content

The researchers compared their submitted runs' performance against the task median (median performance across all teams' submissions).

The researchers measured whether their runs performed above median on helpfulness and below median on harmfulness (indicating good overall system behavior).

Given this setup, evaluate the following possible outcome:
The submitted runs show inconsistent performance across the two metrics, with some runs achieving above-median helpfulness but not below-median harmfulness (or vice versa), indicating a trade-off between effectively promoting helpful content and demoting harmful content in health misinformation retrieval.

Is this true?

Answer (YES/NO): NO